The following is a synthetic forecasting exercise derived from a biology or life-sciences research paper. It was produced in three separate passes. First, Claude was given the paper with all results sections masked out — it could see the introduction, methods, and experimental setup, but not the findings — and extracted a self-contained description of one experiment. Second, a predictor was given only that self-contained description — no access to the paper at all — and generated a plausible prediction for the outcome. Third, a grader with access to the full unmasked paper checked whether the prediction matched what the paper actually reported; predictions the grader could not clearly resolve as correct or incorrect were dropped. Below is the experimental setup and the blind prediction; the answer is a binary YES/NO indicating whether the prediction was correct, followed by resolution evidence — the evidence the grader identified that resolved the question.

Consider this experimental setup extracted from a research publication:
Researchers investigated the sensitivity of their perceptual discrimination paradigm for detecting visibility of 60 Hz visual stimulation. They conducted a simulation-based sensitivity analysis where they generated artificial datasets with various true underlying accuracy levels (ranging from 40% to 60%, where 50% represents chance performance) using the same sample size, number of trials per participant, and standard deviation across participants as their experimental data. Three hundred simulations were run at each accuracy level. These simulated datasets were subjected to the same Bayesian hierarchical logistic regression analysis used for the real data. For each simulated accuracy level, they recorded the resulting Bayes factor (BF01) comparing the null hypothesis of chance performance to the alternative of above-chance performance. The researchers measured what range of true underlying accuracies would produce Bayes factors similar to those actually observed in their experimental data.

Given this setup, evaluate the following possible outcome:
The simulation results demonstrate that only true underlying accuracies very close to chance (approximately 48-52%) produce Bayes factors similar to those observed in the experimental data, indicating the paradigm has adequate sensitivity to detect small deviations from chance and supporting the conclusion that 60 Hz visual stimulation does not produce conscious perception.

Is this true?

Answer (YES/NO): YES